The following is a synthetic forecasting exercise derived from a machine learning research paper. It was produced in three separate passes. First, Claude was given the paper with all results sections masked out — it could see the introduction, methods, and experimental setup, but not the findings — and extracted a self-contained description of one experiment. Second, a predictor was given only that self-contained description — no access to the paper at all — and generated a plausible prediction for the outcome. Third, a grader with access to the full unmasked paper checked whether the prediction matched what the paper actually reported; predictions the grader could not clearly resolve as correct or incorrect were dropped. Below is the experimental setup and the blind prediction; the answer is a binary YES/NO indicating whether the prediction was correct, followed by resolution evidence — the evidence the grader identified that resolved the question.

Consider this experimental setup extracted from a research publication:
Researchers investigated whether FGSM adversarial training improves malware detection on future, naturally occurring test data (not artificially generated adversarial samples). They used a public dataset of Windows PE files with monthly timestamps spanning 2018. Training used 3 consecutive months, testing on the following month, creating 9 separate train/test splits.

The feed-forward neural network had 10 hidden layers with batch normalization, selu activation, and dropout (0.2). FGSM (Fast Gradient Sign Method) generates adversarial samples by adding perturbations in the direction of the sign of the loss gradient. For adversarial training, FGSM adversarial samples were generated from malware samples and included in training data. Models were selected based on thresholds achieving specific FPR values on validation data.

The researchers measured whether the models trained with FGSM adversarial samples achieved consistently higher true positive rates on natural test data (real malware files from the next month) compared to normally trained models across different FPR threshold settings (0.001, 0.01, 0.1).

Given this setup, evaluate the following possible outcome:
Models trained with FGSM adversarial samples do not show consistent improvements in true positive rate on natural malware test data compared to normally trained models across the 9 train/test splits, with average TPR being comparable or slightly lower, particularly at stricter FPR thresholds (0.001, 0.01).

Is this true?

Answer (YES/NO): NO